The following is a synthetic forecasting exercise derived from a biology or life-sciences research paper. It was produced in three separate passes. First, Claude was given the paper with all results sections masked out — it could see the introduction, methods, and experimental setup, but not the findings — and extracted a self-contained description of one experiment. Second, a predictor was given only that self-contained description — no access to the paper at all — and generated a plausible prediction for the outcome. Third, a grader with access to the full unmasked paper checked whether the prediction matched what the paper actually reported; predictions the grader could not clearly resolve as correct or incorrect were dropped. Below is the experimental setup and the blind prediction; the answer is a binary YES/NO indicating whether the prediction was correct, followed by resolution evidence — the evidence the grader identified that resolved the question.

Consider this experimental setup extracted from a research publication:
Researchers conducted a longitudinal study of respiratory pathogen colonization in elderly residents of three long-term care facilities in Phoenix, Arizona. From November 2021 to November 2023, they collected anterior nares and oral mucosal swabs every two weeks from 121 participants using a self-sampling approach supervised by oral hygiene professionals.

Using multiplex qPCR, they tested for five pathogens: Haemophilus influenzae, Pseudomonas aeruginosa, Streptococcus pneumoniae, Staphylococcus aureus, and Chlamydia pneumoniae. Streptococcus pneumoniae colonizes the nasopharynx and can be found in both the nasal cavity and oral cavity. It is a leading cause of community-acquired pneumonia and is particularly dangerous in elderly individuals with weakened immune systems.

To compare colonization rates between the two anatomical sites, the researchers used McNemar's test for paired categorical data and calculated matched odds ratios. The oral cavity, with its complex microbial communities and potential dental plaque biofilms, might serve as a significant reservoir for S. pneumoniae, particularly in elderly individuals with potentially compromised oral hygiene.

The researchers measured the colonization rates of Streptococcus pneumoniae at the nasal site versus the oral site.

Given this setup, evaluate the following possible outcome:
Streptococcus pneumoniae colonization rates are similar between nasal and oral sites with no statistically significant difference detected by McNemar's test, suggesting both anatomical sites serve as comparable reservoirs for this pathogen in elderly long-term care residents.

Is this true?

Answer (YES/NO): NO